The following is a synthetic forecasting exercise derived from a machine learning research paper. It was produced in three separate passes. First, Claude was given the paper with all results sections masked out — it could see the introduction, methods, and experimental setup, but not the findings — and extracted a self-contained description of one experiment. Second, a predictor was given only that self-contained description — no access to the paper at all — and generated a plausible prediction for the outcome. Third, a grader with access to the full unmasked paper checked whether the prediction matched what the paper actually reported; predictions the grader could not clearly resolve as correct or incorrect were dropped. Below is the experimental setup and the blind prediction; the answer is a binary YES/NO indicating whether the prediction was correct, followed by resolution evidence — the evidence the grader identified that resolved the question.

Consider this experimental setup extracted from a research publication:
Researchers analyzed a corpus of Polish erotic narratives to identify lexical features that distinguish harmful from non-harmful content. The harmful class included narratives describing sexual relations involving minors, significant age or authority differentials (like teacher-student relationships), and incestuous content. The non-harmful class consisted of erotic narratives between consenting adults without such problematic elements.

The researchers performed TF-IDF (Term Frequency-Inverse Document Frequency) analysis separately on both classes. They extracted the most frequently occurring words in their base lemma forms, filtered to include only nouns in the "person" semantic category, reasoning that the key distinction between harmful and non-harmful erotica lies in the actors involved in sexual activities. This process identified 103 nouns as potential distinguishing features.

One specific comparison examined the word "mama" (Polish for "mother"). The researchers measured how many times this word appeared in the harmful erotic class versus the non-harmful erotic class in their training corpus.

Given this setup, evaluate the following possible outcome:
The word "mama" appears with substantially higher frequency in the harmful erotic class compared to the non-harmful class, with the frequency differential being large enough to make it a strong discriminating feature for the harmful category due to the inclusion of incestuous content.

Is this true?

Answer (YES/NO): YES